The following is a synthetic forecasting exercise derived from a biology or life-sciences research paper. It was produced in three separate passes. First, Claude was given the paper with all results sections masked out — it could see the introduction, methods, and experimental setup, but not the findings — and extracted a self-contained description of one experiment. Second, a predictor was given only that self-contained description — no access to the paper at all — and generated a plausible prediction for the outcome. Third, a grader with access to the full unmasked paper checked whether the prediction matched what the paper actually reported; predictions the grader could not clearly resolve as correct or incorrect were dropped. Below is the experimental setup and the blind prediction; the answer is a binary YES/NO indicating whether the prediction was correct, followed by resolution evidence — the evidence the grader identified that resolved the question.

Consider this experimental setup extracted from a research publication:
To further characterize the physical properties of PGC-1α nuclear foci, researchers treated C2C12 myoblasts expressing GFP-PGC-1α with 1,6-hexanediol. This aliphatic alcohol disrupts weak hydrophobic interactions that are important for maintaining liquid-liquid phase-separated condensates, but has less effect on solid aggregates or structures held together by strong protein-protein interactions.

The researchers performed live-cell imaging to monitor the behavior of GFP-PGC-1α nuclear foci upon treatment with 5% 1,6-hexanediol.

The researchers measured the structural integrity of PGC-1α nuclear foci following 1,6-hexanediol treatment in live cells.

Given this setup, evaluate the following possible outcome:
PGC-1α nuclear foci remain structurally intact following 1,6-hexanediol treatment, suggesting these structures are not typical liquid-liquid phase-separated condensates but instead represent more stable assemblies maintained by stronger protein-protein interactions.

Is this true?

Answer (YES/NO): NO